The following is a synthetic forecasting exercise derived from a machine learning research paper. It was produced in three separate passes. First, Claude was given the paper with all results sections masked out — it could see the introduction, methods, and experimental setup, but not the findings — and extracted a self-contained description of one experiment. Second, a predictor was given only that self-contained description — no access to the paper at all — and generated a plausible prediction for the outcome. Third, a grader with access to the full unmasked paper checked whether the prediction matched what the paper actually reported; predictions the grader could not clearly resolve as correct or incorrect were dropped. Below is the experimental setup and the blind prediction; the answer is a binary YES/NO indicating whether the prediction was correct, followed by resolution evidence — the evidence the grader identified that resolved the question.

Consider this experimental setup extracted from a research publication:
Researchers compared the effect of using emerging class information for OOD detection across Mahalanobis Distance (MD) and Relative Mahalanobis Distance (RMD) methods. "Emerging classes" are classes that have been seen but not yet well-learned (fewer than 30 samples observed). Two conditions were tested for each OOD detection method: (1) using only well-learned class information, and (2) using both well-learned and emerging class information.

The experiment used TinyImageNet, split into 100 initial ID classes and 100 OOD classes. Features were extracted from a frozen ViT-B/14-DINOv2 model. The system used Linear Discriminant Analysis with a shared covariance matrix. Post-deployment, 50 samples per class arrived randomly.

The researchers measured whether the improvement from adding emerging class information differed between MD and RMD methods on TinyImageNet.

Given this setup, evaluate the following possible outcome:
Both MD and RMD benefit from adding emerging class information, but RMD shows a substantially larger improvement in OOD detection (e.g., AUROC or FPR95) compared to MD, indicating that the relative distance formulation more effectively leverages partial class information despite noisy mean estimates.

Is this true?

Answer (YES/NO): YES